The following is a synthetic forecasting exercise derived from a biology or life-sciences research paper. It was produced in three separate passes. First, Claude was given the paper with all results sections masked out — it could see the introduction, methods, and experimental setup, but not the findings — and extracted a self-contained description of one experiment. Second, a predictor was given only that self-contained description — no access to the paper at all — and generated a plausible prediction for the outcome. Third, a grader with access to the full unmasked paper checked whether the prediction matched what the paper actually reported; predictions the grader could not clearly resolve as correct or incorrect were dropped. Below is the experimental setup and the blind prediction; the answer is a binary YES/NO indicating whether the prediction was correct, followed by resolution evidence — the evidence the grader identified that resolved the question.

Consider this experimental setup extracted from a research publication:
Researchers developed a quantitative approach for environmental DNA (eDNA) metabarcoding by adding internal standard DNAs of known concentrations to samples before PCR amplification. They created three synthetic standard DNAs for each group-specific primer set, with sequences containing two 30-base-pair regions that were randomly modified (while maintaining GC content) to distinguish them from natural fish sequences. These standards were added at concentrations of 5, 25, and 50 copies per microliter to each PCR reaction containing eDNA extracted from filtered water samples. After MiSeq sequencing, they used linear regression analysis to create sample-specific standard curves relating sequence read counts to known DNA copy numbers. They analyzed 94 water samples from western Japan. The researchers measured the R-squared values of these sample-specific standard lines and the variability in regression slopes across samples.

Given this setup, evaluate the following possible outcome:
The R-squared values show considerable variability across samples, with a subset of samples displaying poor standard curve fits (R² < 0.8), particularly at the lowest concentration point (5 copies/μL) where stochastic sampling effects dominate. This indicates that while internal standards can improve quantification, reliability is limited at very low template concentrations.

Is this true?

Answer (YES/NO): NO